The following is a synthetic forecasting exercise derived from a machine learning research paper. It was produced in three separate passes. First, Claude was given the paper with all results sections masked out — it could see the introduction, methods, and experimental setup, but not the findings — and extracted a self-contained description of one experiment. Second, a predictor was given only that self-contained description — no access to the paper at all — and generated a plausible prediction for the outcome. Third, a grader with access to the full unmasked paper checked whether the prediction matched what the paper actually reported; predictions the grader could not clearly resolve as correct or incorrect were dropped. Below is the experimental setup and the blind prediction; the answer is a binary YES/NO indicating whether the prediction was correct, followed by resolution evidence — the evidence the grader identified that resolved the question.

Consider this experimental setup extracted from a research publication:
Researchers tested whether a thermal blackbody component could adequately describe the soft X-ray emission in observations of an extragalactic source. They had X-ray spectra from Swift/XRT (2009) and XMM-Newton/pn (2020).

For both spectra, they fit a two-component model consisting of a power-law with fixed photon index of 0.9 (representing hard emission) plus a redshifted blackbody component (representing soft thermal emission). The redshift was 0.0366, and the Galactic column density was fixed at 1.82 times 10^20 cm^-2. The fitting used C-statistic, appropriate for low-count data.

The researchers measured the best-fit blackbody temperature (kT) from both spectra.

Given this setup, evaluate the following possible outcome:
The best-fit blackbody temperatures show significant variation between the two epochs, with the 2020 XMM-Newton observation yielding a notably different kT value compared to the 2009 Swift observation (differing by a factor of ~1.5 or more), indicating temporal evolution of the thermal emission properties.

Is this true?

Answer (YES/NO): NO